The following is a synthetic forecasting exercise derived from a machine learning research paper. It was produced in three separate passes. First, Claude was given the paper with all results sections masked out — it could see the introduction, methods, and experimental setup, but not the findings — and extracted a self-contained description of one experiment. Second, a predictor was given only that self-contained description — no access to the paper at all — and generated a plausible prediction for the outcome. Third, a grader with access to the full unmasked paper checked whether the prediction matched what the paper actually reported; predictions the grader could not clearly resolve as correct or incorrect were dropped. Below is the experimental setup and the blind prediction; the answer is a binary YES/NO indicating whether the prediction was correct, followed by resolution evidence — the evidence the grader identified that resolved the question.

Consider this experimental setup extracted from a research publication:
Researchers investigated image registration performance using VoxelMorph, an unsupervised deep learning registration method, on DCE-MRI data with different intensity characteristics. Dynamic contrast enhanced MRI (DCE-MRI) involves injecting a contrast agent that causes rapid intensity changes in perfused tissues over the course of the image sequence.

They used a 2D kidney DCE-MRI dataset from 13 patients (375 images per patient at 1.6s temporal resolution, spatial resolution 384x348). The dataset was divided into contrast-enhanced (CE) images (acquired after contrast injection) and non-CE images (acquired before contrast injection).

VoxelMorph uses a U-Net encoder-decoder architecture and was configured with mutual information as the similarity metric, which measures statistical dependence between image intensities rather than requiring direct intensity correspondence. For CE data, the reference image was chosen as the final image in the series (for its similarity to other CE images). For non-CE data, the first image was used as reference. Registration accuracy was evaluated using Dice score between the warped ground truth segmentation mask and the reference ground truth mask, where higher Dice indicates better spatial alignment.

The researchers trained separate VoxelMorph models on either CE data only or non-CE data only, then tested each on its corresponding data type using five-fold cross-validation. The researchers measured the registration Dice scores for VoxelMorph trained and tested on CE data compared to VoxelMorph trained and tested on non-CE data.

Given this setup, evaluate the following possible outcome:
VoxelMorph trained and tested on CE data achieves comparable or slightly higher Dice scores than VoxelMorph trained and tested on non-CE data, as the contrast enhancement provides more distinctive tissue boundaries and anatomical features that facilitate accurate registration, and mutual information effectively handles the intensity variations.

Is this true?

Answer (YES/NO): NO